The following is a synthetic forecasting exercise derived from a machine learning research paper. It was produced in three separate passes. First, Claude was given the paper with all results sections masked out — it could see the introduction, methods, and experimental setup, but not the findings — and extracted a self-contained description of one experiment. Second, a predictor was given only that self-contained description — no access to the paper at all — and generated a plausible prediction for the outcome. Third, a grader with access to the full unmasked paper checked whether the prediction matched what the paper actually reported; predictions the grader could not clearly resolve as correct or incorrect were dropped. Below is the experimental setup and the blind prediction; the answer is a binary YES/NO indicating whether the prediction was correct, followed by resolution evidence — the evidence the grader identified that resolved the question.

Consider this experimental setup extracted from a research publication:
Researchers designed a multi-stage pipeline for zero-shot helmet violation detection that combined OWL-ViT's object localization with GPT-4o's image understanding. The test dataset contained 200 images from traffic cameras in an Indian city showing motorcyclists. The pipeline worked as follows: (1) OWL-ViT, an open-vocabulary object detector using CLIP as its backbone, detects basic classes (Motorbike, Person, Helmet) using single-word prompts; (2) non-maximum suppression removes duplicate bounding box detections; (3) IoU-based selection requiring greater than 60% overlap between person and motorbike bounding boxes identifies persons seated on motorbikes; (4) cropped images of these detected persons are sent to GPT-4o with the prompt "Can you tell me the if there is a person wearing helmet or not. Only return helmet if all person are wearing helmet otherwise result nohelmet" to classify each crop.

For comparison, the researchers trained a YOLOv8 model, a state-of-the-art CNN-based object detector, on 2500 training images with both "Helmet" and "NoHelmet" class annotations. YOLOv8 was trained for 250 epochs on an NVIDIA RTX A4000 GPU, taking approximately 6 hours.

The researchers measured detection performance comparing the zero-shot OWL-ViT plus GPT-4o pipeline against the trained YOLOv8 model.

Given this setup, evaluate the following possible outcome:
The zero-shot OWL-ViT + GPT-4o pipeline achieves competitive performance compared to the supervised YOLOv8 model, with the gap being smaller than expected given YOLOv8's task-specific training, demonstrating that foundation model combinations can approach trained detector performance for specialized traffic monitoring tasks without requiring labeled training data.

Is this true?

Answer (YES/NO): YES